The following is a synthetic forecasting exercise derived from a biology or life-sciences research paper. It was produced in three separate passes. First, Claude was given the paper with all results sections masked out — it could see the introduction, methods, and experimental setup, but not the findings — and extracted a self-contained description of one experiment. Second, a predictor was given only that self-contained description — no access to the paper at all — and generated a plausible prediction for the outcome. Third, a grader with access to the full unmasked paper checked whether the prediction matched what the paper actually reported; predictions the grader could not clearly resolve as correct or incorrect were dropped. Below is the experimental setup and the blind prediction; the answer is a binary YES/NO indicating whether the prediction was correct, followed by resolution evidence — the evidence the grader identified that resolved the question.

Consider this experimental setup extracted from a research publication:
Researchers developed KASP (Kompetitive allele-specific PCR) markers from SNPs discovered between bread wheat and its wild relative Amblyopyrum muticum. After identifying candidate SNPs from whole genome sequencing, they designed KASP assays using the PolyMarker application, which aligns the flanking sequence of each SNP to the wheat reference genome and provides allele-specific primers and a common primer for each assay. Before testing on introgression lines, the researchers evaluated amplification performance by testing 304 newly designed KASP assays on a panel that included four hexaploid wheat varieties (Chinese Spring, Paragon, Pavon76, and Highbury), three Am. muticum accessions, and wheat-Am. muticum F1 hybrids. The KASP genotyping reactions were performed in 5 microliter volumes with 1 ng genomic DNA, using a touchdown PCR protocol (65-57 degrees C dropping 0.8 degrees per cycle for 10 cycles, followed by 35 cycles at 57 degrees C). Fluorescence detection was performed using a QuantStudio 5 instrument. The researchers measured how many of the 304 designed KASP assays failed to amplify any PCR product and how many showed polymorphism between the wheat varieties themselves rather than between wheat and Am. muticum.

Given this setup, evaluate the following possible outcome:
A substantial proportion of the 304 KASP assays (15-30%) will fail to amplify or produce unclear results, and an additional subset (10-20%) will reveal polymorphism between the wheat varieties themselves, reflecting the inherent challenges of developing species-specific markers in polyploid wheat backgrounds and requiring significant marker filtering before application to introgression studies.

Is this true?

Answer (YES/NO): YES